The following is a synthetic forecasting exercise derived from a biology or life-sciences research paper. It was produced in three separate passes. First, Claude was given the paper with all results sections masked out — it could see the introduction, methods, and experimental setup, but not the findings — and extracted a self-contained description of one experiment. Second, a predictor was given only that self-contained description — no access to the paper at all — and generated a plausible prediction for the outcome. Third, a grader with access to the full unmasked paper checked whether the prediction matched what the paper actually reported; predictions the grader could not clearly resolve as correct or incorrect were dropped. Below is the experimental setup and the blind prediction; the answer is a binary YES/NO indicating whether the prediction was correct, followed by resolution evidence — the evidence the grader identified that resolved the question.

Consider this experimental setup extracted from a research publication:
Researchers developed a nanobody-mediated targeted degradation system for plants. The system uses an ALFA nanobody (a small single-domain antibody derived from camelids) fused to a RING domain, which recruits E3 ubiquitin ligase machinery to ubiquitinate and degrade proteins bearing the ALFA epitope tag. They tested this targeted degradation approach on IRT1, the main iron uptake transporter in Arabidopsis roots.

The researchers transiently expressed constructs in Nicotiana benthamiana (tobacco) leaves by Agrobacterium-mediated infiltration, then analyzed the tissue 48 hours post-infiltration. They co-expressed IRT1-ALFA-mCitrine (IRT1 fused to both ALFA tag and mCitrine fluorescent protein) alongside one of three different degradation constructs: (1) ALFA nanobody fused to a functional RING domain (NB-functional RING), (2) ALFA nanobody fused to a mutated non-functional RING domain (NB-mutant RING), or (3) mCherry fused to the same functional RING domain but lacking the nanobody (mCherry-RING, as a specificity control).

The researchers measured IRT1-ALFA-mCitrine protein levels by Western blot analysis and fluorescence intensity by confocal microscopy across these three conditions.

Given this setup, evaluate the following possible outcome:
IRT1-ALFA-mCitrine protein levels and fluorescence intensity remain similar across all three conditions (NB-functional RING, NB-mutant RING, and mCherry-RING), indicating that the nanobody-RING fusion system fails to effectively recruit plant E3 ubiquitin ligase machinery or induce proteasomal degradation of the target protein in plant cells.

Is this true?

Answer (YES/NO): NO